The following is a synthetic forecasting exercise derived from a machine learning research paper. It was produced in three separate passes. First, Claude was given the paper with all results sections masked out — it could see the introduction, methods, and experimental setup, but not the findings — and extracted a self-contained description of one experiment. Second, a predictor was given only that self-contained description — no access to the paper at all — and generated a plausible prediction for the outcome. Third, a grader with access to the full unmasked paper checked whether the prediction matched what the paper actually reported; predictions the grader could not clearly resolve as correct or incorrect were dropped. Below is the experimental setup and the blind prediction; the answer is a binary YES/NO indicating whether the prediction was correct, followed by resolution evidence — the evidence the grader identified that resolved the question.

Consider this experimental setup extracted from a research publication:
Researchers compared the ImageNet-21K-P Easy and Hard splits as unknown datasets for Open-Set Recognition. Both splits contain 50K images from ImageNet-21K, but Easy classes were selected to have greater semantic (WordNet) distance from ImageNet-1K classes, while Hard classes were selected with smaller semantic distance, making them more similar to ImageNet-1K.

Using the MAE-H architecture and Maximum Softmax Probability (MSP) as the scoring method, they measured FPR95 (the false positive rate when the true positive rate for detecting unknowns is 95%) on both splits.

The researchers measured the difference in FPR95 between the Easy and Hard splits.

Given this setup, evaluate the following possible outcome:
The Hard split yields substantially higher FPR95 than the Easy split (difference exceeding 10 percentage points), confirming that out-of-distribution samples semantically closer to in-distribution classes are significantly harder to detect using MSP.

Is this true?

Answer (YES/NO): NO